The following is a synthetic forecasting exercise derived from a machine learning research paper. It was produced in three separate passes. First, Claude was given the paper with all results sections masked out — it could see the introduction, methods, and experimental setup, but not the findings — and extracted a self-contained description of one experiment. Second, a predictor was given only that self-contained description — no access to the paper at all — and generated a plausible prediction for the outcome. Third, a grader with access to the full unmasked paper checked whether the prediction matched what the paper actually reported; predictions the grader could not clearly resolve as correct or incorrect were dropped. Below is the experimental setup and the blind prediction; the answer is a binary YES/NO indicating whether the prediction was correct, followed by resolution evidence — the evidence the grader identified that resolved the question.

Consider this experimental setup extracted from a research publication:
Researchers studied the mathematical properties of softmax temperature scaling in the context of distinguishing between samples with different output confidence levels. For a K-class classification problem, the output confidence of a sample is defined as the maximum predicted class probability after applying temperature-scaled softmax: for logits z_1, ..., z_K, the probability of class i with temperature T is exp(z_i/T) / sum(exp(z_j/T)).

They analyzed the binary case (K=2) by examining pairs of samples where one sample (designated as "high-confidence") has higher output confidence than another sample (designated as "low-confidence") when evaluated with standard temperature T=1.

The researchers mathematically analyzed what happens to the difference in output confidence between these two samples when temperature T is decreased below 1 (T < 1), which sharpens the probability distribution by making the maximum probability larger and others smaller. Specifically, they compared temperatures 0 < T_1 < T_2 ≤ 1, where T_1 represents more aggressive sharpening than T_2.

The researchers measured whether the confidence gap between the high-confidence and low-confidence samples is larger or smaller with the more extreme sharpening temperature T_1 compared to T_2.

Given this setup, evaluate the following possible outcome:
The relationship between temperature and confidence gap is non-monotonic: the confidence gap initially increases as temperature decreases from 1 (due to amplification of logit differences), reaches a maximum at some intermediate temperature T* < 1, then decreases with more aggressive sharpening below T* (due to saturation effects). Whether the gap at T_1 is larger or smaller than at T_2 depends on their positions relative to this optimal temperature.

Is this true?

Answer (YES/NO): NO